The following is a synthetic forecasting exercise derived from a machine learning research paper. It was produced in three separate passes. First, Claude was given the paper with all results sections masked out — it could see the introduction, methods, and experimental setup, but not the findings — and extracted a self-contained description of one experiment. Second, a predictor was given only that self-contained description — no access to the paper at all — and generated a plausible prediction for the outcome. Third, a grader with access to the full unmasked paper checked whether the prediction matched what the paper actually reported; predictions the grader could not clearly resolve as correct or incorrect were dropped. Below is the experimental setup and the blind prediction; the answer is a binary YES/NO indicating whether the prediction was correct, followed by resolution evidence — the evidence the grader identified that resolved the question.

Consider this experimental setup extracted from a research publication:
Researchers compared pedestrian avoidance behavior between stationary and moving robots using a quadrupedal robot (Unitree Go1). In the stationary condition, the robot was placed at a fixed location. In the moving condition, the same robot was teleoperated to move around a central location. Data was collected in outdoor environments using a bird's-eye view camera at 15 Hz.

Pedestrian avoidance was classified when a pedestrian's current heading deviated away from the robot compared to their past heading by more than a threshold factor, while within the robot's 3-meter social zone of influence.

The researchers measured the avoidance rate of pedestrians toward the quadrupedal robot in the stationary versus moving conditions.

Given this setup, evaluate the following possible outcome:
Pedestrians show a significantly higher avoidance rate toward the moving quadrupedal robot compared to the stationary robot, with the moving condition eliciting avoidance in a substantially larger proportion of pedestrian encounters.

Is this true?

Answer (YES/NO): NO